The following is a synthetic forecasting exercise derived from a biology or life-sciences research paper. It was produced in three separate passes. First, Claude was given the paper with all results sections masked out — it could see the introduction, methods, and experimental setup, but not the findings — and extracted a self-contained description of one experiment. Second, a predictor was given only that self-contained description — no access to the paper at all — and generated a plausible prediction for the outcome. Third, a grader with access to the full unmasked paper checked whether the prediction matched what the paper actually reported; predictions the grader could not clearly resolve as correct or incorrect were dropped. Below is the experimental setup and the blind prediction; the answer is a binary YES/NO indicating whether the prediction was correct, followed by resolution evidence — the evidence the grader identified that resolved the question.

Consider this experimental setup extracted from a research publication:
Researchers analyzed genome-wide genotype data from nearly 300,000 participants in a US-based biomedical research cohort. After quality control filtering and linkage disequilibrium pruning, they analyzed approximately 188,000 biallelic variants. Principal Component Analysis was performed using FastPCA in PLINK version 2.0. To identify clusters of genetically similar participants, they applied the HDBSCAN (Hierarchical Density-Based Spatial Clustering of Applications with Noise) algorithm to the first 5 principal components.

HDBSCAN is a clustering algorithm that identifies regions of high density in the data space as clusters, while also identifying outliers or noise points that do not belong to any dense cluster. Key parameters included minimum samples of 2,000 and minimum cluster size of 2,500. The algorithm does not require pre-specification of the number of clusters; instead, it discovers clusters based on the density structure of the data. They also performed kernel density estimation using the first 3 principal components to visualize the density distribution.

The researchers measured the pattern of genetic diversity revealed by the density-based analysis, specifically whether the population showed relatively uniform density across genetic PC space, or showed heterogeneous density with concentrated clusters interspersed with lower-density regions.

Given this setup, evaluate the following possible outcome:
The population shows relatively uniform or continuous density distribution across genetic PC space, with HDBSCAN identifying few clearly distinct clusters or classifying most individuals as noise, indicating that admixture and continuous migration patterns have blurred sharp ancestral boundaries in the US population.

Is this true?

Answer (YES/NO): NO